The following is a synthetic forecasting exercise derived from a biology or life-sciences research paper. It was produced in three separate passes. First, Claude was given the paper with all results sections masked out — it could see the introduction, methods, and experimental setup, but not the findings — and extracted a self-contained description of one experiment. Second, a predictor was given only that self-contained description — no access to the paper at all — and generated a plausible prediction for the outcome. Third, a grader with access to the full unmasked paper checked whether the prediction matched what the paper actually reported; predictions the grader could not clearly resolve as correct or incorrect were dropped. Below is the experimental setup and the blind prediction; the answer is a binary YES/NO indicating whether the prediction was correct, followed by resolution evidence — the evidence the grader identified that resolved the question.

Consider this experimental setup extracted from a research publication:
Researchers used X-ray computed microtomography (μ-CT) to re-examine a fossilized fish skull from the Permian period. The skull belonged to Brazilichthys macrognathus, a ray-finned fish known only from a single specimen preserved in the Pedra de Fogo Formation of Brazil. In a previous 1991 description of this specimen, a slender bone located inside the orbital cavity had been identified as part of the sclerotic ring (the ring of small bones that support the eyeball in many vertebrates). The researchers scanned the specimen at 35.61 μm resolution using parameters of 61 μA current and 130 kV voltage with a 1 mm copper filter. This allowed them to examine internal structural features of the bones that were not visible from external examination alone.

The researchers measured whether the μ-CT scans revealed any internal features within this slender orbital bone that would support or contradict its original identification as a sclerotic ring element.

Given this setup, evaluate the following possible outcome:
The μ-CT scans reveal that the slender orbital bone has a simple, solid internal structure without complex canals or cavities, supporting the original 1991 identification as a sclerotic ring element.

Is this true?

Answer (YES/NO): NO